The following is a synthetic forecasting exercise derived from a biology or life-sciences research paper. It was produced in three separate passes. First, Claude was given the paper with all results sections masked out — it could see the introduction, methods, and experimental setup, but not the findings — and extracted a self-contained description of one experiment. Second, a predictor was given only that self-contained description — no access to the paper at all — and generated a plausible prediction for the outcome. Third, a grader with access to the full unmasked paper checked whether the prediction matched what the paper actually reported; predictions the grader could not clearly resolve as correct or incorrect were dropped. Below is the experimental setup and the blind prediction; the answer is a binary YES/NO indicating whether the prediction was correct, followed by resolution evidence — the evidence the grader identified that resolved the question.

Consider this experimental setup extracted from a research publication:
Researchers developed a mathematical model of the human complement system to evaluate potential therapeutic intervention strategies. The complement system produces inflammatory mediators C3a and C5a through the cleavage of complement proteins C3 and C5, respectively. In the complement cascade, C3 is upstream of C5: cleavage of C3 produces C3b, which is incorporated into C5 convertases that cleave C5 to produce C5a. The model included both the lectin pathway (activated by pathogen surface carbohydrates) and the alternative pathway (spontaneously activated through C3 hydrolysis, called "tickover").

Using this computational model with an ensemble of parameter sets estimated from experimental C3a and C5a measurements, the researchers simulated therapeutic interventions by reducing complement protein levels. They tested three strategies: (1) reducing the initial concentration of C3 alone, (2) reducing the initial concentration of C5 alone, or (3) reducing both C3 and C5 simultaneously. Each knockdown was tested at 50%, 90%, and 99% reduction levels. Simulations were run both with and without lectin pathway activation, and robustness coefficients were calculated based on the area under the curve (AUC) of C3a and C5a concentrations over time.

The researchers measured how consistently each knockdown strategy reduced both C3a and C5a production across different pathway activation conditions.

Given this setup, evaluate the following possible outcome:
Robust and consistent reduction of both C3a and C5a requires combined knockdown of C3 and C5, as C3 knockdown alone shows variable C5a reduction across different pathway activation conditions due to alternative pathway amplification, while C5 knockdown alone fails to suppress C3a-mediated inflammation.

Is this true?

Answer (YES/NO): YES